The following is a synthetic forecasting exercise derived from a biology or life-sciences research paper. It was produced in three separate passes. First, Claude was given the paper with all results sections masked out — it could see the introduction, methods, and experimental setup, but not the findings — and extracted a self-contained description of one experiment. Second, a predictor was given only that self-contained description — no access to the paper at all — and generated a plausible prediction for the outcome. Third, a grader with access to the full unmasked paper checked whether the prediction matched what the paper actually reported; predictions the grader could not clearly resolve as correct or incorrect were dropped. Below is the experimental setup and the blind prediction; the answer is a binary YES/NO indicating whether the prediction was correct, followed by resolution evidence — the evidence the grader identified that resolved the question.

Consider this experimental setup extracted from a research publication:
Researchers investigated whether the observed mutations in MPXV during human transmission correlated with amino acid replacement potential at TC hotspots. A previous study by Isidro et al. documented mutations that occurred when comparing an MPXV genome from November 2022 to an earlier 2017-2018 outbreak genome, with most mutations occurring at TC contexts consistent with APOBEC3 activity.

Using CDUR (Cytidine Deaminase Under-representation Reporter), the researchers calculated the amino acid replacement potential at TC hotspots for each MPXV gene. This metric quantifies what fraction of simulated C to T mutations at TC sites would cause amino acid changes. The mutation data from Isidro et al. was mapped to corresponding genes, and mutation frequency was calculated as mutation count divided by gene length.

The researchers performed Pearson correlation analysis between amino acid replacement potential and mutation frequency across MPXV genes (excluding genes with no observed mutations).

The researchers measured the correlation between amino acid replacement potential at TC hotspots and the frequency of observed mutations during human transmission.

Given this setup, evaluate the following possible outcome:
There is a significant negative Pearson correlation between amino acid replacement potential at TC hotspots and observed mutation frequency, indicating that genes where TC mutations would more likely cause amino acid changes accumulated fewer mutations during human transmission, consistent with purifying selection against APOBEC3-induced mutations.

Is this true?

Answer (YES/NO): NO